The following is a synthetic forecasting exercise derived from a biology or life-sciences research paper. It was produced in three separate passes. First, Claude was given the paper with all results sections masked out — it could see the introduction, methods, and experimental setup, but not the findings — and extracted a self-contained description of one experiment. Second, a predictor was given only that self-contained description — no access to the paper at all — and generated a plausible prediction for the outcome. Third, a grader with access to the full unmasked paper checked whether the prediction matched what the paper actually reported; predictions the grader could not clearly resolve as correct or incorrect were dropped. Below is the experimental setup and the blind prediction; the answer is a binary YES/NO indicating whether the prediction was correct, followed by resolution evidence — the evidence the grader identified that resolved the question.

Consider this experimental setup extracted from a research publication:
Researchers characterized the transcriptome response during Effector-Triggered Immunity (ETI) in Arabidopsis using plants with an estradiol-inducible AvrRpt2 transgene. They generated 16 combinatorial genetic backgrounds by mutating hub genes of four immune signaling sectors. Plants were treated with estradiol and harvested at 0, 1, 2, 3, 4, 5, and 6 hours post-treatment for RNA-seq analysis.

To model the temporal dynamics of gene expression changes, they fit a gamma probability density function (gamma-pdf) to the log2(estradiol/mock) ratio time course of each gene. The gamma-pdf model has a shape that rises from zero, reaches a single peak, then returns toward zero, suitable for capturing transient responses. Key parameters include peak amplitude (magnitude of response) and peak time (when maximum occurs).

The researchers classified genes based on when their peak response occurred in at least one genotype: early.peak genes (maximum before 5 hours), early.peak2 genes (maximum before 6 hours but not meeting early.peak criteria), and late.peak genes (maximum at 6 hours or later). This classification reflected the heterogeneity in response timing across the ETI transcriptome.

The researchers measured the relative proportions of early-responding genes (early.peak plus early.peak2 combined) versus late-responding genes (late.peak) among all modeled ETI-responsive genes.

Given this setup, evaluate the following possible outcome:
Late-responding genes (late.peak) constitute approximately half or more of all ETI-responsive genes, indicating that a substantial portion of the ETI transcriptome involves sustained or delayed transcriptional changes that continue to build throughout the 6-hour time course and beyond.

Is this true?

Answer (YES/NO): YES